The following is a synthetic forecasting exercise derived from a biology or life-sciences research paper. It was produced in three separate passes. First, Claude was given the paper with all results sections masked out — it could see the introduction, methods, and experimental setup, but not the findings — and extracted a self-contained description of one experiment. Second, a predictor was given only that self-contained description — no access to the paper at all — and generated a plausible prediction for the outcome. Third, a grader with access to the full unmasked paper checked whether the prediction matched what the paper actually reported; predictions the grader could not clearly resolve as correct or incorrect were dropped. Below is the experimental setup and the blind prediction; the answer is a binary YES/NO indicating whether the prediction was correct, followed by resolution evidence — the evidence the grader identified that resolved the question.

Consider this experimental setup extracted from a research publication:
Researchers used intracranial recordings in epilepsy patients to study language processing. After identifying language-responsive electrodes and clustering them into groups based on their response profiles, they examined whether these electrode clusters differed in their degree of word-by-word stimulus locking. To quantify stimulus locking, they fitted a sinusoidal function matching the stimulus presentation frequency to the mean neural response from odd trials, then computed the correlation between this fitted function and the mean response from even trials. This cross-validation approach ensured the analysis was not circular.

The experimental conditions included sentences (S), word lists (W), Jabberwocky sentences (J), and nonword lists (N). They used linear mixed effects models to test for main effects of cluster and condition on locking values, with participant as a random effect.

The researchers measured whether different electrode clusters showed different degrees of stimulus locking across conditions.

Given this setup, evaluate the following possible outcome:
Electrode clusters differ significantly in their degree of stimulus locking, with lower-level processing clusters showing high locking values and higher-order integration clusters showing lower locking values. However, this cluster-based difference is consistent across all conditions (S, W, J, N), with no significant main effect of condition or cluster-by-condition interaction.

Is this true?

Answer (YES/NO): YES